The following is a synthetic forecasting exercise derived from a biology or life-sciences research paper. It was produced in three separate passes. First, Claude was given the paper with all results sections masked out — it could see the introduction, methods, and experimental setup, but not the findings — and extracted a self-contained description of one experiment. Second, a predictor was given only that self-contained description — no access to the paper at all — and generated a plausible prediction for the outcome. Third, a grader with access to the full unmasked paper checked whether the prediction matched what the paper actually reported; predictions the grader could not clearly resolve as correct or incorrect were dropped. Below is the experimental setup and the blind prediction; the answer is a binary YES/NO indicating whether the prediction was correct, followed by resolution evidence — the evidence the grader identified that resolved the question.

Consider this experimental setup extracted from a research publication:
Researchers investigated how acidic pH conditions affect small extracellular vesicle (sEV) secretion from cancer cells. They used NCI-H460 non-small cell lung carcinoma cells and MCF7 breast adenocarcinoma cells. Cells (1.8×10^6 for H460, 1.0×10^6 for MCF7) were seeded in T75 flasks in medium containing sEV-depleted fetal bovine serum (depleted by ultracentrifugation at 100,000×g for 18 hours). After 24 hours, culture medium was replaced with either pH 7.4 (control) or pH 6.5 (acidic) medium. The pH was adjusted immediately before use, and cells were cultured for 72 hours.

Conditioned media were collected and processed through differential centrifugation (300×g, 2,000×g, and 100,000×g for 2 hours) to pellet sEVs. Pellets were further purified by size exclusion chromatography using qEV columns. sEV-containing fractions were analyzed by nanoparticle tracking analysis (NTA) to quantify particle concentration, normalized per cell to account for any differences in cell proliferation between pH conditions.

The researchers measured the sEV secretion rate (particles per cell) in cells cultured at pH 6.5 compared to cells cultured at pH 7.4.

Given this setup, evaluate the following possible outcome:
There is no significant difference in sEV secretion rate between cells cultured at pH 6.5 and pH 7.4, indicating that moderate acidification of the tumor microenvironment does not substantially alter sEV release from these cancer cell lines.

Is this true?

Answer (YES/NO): NO